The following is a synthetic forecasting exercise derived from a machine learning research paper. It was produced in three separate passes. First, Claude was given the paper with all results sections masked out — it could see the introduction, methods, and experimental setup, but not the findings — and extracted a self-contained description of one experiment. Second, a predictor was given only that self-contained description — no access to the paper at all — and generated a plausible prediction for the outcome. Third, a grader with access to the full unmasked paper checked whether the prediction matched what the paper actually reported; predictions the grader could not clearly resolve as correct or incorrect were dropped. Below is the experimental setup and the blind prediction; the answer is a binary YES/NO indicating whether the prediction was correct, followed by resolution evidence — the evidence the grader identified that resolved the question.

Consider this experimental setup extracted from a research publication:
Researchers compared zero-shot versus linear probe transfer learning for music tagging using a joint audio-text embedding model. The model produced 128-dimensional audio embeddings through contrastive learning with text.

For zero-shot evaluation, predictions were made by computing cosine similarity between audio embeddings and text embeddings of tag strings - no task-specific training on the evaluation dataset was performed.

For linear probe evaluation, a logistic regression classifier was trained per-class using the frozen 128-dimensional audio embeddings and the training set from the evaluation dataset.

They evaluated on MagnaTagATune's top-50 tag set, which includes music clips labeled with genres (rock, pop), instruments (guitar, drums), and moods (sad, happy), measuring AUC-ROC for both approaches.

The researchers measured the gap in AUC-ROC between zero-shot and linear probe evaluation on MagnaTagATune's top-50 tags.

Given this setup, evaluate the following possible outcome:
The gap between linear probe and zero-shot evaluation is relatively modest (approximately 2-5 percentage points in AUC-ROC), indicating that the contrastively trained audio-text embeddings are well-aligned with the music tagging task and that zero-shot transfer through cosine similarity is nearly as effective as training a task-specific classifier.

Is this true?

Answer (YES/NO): NO